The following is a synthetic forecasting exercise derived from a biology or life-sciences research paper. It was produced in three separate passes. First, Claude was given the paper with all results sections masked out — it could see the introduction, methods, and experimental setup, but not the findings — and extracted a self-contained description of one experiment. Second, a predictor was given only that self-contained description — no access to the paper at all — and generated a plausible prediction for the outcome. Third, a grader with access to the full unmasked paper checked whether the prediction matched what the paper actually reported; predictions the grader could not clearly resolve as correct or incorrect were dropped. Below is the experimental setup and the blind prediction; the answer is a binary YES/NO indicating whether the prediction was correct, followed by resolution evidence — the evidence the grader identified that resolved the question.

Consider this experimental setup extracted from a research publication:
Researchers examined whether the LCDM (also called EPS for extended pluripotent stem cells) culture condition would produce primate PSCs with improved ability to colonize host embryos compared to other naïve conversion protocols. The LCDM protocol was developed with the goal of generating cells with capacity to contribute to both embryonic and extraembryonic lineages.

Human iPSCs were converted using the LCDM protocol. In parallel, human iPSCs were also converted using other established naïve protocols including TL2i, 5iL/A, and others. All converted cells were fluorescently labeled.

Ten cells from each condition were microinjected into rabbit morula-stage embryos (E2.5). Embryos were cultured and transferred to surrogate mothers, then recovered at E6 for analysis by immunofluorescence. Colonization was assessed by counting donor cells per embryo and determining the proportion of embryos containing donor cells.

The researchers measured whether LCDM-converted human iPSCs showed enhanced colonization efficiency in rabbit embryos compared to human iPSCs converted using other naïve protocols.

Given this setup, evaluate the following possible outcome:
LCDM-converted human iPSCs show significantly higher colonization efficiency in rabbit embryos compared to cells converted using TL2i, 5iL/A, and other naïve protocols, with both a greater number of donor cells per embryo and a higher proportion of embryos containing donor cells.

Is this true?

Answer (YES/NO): NO